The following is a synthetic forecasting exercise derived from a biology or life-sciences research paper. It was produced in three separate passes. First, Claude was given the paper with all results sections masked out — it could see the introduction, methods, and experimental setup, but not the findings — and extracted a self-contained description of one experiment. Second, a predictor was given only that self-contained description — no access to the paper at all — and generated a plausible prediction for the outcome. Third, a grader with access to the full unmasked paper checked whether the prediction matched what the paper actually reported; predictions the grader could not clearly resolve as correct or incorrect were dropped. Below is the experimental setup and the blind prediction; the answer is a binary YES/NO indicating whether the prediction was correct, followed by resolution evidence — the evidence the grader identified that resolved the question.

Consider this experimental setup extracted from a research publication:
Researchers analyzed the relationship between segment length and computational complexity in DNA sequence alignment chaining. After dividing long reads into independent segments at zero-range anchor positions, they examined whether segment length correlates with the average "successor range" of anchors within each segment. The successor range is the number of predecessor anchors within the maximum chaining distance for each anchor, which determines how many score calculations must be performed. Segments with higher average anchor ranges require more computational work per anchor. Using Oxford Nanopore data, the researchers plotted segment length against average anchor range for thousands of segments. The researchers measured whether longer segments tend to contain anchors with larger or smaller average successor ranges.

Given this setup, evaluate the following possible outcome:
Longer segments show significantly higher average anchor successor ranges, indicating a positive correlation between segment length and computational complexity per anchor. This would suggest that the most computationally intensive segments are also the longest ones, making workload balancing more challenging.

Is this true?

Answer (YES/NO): YES